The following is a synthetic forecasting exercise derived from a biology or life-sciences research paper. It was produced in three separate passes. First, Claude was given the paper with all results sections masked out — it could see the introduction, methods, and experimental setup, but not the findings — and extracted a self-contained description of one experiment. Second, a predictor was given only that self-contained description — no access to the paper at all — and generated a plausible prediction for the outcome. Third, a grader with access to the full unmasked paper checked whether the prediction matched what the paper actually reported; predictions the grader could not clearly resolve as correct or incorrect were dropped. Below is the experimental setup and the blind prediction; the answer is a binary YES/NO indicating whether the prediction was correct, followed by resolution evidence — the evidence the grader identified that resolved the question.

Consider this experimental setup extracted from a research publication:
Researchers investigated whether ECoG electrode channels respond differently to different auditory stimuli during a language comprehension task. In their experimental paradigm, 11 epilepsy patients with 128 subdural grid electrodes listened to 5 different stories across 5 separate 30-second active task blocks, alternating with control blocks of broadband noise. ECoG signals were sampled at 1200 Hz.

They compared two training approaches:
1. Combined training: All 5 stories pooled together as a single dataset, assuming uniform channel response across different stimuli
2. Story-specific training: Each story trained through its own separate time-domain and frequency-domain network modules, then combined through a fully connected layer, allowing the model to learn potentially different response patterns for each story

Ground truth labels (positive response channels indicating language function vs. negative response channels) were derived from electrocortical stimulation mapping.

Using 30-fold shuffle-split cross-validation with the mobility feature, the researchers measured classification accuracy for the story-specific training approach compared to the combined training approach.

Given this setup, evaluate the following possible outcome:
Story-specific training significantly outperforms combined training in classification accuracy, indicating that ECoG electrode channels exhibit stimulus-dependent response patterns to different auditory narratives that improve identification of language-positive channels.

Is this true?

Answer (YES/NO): NO